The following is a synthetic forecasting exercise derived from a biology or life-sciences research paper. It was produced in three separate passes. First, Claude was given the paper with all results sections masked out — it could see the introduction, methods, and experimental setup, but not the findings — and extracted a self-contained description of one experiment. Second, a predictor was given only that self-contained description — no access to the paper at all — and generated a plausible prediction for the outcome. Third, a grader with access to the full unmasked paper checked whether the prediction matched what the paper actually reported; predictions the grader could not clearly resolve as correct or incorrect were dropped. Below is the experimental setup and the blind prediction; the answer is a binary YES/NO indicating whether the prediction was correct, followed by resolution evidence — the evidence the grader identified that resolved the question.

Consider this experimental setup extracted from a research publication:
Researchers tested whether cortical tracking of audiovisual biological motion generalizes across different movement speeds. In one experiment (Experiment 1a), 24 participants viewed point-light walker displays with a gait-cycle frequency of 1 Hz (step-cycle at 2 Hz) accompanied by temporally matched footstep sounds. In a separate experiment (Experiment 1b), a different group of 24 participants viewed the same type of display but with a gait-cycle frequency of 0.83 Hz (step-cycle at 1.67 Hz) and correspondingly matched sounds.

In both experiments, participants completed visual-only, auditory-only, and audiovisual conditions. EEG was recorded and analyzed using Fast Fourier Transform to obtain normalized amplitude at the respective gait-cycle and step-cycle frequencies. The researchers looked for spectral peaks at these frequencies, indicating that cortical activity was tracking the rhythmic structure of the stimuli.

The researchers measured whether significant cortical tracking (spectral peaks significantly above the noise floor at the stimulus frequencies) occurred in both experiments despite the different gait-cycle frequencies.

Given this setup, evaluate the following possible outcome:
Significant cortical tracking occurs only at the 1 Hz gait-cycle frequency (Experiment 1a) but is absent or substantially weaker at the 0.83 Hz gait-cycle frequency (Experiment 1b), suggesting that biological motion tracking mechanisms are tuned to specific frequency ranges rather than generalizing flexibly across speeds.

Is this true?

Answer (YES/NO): NO